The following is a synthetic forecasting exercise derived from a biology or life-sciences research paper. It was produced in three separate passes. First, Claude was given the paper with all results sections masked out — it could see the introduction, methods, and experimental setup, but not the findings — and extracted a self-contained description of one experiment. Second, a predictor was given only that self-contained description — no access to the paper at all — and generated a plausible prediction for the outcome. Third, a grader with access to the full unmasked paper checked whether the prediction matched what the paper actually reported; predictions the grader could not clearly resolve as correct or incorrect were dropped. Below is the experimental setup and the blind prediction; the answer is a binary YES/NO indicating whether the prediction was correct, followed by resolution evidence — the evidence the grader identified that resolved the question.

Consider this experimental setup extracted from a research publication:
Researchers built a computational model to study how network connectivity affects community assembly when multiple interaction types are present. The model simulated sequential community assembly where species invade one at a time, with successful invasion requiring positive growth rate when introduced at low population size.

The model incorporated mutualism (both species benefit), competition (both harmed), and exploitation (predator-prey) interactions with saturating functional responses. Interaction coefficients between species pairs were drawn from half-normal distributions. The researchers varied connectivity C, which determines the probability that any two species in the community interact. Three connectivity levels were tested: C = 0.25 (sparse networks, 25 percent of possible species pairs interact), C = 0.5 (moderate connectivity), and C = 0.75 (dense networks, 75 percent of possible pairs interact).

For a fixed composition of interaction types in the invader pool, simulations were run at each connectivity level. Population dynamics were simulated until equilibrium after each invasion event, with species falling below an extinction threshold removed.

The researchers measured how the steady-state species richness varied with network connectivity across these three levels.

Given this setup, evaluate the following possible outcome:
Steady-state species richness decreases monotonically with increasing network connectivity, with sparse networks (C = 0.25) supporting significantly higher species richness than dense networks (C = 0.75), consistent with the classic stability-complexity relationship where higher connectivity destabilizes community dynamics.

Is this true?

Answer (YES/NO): NO